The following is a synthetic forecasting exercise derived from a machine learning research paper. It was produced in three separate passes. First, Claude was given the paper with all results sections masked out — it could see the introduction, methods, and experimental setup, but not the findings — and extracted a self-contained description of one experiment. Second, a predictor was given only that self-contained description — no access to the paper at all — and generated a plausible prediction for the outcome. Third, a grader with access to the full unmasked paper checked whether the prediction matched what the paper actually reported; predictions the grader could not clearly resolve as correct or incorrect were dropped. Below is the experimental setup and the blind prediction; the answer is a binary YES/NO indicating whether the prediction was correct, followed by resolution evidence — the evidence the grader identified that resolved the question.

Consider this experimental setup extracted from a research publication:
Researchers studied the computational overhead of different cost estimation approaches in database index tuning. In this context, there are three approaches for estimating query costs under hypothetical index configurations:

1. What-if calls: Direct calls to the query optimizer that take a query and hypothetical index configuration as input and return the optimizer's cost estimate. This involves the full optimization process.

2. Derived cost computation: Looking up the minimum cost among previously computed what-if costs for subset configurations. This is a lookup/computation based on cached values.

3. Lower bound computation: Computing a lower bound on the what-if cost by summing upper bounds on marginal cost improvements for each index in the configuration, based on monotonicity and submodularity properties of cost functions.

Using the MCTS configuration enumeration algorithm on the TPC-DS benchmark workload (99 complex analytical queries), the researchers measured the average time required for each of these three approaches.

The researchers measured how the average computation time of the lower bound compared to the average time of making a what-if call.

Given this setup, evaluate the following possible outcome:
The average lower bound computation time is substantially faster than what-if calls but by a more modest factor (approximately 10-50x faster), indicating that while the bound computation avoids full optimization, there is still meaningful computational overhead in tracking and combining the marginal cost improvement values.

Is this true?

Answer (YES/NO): NO